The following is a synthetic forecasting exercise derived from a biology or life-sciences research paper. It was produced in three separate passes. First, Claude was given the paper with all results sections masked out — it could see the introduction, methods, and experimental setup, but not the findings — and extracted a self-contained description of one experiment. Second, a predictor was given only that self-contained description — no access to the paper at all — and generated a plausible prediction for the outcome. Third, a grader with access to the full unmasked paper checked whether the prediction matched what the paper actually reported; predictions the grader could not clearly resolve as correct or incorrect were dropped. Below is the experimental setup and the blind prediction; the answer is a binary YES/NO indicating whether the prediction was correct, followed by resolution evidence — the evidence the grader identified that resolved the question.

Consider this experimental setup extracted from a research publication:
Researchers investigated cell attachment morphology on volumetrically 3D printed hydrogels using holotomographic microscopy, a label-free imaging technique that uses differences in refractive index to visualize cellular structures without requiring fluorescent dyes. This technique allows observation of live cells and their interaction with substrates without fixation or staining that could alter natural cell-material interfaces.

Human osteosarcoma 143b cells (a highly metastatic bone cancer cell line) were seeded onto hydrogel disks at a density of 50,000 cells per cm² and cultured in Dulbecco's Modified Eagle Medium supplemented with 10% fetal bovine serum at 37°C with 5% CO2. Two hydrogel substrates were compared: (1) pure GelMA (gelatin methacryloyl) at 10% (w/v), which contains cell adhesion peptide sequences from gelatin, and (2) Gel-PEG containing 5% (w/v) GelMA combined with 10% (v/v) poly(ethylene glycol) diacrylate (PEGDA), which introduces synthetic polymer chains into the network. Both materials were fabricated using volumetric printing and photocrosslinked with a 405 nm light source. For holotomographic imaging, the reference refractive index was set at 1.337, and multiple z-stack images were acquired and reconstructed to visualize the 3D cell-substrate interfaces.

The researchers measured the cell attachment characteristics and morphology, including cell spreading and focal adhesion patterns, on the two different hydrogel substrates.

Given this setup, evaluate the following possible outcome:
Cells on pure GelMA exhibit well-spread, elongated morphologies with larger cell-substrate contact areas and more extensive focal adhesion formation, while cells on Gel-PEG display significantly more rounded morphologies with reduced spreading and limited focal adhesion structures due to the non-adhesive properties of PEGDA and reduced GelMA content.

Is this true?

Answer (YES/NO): NO